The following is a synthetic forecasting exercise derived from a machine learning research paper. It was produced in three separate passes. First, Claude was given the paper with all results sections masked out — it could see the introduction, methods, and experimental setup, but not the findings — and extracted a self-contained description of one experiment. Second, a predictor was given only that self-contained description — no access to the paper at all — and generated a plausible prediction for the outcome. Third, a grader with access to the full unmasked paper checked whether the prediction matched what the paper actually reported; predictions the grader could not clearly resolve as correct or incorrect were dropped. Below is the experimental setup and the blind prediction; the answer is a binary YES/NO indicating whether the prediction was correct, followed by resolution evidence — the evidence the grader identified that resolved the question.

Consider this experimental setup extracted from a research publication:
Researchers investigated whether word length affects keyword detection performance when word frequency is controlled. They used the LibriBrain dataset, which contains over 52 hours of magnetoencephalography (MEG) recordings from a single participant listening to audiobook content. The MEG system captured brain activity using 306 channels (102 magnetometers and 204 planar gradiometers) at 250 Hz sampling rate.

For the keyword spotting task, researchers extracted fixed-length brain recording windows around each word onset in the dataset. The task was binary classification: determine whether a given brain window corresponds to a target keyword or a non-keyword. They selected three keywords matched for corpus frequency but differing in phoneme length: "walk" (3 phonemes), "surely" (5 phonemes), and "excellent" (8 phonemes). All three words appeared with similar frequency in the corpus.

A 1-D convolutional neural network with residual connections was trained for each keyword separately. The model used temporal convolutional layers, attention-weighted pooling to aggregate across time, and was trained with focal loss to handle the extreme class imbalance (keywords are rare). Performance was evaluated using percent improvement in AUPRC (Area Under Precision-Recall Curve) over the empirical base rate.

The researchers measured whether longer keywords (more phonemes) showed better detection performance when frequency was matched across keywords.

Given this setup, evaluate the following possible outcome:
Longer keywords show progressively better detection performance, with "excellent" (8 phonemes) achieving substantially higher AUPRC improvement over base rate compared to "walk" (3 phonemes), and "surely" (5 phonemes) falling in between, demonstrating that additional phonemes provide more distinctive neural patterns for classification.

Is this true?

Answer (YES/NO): NO